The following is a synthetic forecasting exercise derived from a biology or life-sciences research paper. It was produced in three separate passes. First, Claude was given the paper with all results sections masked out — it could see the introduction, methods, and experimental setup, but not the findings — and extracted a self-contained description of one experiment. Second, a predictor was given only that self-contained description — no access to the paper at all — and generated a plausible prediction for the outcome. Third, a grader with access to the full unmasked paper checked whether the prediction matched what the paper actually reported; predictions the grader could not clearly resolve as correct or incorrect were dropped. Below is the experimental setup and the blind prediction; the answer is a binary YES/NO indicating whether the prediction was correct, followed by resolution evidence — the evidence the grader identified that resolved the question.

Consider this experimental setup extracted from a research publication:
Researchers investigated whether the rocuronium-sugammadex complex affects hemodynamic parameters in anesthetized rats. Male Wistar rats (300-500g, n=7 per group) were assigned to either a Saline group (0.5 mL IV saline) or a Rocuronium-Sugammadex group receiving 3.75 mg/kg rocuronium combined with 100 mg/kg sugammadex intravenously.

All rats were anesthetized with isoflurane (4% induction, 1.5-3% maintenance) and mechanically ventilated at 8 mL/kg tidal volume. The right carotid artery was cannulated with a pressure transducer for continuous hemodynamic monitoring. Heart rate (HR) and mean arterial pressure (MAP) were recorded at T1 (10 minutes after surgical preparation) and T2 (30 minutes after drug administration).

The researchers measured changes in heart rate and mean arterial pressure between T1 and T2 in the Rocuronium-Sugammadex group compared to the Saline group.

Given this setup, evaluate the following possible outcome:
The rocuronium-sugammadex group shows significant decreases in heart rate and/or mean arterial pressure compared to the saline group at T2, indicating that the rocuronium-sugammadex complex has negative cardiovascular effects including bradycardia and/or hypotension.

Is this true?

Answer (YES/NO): NO